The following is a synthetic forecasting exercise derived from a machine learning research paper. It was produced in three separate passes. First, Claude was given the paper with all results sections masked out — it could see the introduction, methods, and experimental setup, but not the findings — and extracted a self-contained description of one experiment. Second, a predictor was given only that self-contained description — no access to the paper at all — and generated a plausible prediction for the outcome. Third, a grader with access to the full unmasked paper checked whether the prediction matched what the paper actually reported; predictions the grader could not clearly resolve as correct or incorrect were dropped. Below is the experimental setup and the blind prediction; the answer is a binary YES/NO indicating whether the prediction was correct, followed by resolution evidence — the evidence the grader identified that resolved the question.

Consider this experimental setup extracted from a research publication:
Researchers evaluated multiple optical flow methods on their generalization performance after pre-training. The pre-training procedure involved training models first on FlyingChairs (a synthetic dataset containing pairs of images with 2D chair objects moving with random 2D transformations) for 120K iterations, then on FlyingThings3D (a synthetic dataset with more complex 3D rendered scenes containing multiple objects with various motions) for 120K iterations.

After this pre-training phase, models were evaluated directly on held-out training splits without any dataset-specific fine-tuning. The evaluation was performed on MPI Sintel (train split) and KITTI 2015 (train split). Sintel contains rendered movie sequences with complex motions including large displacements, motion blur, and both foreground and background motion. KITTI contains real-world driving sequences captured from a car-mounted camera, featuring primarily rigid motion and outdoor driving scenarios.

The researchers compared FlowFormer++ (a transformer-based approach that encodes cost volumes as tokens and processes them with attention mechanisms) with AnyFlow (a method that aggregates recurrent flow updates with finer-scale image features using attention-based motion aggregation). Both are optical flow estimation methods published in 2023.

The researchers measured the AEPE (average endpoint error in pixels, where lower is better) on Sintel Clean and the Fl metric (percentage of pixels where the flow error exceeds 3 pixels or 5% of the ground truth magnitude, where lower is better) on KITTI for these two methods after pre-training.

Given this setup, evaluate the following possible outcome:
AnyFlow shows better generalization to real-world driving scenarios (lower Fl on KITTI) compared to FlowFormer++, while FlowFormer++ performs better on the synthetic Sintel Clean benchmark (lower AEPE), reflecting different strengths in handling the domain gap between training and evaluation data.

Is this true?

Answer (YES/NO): YES